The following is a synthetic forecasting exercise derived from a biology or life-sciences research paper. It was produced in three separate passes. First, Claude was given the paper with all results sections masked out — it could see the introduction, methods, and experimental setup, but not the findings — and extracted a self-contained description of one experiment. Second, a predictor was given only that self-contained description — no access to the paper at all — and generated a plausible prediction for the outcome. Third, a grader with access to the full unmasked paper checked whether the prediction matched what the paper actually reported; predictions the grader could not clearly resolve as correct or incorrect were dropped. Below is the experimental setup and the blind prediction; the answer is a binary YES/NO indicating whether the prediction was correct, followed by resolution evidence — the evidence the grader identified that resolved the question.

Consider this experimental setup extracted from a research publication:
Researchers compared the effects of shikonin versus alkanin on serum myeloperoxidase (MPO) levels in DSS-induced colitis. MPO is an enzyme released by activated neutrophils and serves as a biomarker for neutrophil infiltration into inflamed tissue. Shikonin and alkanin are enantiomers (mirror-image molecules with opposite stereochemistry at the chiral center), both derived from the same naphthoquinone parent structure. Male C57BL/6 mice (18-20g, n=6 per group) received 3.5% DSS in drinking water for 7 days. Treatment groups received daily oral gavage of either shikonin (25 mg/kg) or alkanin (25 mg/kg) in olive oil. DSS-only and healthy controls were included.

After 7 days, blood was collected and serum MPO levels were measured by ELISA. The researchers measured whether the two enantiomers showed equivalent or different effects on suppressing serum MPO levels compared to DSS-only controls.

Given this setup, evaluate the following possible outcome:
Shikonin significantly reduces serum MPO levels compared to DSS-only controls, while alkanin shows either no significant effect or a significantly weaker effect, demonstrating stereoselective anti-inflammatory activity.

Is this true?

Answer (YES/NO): NO